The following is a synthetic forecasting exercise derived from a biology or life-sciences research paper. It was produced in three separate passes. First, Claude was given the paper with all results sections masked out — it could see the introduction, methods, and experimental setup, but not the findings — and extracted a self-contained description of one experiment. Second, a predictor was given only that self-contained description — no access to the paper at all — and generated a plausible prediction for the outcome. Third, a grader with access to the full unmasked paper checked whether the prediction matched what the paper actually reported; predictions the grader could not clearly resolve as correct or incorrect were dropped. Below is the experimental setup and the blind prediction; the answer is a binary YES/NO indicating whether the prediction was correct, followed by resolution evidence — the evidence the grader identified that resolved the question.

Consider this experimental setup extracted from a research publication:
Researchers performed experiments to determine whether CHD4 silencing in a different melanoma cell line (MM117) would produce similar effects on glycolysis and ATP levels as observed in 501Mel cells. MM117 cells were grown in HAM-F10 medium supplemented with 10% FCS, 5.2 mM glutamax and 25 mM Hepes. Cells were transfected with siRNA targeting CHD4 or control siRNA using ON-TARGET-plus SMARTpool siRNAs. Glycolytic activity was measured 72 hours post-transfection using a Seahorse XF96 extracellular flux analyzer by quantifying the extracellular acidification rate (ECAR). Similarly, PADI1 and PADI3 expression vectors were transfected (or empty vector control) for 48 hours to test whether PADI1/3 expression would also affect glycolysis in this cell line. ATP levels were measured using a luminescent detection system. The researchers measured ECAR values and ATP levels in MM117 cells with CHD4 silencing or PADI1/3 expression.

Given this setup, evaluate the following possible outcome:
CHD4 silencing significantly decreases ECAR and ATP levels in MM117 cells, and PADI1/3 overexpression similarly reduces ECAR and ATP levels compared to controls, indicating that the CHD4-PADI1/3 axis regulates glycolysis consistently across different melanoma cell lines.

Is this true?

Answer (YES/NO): NO